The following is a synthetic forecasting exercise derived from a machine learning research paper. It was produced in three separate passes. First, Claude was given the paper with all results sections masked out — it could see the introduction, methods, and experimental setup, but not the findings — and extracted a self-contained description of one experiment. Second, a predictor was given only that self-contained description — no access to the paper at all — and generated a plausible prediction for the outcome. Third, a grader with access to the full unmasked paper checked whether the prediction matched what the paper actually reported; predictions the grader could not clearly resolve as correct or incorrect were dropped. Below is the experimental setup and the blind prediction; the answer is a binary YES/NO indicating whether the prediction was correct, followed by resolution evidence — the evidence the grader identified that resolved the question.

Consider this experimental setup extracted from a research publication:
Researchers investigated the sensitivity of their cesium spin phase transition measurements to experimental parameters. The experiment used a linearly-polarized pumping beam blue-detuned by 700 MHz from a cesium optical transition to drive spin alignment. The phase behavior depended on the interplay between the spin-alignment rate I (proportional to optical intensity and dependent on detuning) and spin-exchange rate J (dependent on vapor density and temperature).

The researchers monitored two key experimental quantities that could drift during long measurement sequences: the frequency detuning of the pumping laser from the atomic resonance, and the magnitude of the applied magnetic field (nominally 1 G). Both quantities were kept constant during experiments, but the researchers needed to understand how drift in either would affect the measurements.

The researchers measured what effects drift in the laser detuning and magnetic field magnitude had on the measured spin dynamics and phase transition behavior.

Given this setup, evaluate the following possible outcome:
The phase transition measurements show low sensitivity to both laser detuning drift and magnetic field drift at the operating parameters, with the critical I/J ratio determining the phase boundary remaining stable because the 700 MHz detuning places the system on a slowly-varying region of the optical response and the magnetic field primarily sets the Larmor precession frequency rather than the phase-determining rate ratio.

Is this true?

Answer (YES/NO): NO